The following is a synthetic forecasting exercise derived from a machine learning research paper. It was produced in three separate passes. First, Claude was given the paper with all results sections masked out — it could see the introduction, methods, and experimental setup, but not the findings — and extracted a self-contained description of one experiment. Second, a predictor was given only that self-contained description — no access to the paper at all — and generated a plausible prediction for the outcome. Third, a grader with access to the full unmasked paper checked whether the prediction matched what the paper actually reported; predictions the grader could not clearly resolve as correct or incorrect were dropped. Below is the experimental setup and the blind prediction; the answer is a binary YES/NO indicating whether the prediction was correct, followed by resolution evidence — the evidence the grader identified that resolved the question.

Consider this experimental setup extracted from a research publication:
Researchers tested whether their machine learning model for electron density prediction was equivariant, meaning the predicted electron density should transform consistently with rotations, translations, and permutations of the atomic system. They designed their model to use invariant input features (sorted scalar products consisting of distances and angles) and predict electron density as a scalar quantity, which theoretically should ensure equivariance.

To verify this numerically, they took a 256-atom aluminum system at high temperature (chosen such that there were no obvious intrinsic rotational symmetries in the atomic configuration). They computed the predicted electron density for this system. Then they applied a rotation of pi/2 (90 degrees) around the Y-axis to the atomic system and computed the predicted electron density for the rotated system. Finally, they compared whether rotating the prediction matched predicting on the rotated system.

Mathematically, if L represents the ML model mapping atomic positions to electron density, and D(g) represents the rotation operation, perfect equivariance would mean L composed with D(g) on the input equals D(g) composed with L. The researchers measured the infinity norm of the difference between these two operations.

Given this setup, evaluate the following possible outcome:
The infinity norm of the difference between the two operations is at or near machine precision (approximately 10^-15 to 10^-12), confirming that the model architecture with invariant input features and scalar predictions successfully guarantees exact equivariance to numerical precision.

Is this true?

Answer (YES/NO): NO